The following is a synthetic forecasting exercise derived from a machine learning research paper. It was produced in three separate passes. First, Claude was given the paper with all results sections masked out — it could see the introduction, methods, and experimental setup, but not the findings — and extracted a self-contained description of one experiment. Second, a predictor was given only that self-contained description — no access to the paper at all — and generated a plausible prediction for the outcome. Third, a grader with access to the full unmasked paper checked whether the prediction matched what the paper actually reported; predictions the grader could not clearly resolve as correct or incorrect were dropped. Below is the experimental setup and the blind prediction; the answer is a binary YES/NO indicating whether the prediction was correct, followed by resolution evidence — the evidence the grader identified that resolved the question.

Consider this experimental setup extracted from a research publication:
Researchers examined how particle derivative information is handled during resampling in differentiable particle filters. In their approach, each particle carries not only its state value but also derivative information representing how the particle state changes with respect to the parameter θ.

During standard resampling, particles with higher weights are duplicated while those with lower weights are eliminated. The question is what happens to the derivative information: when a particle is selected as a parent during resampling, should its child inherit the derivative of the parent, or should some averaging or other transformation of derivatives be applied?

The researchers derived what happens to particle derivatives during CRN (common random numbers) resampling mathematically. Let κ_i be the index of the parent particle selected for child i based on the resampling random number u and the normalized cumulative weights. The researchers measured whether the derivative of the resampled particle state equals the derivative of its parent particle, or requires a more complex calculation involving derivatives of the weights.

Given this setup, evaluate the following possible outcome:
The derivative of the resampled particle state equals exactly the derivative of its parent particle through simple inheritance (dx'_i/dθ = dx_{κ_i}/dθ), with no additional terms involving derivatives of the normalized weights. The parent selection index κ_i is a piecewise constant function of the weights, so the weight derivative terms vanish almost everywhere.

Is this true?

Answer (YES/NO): YES